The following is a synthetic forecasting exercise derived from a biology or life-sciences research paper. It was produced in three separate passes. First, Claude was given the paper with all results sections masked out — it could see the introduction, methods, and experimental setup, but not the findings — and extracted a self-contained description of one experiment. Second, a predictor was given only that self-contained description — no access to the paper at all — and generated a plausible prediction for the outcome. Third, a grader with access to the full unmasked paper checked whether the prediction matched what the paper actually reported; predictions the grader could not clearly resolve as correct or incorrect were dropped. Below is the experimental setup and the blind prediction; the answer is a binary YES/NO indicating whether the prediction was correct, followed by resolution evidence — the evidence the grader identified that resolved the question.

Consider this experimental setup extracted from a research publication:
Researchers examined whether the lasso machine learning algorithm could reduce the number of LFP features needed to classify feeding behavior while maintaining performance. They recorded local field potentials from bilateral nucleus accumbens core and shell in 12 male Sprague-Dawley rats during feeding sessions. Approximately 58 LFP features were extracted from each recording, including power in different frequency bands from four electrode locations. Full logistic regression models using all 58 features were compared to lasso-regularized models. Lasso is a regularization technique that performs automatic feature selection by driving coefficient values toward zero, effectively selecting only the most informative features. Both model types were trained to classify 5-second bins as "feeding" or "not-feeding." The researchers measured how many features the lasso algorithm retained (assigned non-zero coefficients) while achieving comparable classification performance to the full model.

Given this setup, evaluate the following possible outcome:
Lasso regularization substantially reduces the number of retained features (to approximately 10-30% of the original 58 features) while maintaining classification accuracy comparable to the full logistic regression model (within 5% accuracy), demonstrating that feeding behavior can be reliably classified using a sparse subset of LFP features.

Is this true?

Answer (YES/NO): NO